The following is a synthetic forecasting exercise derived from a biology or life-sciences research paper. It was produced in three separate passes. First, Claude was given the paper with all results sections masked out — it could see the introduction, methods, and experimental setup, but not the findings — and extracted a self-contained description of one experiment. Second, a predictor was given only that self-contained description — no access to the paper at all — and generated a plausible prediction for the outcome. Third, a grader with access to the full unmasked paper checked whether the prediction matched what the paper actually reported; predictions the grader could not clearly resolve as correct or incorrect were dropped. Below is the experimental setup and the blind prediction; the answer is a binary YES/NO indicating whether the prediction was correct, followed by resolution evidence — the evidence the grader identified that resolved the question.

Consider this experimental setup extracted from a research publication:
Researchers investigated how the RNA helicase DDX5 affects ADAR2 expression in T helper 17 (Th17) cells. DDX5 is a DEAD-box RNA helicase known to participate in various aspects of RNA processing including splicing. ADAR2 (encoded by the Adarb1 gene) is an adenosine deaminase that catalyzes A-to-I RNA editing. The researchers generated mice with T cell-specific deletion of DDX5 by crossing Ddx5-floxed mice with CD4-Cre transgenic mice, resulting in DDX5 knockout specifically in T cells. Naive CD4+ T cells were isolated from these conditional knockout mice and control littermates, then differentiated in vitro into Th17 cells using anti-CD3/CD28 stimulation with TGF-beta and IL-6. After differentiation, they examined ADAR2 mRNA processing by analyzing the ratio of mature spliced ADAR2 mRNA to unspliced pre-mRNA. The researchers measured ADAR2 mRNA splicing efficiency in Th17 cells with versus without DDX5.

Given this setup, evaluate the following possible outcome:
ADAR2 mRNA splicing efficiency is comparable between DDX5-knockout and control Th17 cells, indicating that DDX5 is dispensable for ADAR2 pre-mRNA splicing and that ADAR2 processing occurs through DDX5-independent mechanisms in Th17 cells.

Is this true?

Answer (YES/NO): NO